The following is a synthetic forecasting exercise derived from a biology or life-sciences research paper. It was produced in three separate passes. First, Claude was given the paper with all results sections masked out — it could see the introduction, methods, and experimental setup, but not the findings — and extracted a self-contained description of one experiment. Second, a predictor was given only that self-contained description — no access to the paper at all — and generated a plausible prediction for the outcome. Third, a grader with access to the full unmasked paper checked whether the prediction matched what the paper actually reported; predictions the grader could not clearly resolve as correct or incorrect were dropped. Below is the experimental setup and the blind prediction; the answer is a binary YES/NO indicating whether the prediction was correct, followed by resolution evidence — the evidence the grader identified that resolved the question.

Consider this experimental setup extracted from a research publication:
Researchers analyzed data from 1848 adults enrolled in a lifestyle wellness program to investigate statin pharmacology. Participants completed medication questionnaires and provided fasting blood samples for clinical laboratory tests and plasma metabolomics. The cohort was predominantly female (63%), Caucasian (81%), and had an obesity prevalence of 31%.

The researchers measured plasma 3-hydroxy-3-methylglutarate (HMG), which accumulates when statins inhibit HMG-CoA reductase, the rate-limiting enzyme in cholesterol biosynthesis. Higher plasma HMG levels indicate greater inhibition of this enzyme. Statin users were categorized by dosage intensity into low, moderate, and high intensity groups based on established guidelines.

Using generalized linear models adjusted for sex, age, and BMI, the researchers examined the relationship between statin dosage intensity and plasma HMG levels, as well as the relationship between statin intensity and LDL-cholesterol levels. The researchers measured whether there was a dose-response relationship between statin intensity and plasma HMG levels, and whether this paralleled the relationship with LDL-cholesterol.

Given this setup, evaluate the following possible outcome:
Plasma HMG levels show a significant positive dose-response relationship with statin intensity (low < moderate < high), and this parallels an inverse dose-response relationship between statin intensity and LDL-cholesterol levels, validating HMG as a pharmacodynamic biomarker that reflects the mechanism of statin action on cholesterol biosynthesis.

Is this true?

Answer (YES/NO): YES